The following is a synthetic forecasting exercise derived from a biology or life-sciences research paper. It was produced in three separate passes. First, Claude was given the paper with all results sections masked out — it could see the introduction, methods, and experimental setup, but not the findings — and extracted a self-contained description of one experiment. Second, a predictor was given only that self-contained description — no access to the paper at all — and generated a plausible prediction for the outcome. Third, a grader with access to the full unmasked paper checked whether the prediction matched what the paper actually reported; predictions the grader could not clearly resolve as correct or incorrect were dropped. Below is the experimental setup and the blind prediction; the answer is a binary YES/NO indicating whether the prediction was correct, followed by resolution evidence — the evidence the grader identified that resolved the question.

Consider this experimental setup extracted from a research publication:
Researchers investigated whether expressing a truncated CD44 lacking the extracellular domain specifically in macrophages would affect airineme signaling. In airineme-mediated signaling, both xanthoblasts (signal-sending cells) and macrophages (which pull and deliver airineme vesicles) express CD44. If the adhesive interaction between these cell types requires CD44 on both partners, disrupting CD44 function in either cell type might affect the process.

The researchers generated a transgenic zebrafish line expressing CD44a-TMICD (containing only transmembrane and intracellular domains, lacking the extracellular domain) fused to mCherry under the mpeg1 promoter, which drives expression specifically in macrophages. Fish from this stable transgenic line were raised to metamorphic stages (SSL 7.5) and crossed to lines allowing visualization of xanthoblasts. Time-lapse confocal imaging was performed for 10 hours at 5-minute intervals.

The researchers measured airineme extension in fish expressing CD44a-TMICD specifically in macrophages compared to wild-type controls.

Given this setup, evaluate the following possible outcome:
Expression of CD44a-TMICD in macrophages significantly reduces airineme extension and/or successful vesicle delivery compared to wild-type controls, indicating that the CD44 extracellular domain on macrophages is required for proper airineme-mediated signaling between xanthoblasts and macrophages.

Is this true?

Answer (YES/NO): YES